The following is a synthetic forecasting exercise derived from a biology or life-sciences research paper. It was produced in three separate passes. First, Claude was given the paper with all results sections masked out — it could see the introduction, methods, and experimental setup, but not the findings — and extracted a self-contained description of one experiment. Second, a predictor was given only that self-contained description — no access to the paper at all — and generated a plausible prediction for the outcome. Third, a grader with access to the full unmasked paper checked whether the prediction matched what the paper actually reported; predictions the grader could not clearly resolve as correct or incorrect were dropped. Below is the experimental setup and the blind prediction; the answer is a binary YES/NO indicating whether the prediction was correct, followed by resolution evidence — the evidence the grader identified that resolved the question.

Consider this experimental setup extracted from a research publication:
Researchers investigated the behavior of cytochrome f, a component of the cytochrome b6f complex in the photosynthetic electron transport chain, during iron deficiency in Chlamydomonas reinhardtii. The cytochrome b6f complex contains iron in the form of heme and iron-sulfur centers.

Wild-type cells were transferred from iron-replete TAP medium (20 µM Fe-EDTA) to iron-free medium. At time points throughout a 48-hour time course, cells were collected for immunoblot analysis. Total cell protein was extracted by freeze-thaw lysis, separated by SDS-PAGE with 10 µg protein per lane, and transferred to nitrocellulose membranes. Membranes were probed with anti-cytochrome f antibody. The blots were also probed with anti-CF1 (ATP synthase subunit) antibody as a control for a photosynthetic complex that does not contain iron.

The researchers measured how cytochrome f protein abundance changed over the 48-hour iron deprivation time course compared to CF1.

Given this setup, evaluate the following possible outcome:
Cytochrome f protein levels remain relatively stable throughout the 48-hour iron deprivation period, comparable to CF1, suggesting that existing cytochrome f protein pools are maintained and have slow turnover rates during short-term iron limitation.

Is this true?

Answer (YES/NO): NO